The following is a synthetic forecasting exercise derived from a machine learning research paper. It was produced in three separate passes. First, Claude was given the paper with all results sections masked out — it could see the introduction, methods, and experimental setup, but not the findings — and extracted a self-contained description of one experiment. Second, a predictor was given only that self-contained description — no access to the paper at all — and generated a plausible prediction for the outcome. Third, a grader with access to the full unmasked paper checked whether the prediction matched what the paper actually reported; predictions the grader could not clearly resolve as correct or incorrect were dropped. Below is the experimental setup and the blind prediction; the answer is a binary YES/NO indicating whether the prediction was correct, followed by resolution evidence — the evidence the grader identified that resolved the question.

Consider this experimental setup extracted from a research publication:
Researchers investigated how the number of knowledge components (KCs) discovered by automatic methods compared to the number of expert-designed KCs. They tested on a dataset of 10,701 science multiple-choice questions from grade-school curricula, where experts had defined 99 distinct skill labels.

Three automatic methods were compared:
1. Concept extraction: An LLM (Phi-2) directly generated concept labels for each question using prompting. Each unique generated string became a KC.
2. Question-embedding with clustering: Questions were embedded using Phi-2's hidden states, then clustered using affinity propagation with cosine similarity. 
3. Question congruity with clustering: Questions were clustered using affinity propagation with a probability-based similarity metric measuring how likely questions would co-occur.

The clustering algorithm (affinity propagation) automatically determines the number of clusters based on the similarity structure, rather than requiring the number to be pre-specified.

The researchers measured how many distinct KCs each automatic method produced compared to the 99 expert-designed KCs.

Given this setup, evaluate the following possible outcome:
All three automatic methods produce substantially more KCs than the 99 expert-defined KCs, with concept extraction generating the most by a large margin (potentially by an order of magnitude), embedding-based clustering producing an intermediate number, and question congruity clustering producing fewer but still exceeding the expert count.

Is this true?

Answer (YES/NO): NO